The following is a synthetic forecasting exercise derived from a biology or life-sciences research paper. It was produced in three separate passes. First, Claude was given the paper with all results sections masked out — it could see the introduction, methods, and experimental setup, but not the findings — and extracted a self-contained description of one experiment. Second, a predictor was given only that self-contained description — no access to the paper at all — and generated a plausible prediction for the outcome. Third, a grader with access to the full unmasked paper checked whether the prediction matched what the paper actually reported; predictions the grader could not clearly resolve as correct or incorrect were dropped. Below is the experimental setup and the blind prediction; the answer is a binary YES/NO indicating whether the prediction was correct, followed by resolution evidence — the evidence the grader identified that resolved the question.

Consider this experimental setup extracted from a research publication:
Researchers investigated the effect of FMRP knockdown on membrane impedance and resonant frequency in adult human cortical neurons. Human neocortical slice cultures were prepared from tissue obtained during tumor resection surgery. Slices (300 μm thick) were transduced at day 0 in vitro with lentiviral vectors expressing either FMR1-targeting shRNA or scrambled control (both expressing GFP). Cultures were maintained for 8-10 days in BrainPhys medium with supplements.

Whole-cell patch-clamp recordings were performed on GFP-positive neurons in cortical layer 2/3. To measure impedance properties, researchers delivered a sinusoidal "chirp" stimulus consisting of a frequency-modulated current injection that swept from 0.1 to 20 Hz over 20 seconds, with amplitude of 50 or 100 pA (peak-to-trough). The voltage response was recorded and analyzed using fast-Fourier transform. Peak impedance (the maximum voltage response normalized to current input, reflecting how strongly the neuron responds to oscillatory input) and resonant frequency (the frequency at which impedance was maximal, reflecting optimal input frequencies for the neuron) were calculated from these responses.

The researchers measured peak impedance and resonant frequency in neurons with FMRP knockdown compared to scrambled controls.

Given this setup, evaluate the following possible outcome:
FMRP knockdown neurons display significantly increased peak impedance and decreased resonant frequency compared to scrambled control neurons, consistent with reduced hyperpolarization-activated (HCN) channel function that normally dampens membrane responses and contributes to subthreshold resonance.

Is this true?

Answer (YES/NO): NO